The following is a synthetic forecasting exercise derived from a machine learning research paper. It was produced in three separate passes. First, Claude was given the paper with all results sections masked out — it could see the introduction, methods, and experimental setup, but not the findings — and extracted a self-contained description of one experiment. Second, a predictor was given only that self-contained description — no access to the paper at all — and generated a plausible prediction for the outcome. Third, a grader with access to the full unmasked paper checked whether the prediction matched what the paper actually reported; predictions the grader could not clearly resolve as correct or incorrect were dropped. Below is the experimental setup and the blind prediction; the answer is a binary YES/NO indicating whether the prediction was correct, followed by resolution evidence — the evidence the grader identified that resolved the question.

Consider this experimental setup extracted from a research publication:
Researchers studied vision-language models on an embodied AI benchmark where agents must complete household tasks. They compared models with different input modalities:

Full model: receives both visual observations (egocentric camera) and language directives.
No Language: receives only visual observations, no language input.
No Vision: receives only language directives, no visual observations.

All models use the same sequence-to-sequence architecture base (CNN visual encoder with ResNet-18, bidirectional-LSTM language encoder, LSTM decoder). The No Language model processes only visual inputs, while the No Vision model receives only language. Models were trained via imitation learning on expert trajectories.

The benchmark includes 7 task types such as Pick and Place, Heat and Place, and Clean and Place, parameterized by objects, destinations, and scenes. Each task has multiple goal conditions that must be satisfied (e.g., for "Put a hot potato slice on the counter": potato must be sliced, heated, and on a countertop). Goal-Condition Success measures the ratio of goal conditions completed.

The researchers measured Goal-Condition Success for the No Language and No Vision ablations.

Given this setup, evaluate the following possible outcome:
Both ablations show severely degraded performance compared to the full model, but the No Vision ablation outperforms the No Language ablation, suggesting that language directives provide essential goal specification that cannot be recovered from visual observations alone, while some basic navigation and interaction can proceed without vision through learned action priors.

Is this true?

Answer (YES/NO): NO